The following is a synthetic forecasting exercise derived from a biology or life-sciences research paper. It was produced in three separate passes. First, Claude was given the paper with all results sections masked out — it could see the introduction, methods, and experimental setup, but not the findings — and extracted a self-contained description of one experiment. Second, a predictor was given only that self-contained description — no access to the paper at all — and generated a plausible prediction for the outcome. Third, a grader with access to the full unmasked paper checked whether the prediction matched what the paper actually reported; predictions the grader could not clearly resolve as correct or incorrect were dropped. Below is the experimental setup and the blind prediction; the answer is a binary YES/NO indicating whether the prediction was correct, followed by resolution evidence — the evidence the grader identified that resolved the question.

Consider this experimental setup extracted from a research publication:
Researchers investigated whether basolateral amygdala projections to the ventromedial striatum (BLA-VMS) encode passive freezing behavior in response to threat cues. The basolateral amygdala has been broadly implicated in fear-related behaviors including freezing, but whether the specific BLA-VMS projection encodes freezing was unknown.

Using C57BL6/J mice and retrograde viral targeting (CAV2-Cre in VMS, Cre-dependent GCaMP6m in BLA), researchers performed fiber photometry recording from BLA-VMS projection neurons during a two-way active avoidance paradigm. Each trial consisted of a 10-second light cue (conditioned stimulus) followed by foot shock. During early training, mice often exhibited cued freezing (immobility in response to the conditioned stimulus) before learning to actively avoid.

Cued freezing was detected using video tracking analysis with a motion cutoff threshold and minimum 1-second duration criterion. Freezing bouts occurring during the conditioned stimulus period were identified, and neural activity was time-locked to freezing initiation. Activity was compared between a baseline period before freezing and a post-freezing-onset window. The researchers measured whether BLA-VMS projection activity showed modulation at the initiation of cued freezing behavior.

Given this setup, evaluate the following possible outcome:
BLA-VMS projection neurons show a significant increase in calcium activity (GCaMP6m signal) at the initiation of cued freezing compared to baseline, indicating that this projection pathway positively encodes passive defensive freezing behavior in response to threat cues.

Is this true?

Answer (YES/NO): NO